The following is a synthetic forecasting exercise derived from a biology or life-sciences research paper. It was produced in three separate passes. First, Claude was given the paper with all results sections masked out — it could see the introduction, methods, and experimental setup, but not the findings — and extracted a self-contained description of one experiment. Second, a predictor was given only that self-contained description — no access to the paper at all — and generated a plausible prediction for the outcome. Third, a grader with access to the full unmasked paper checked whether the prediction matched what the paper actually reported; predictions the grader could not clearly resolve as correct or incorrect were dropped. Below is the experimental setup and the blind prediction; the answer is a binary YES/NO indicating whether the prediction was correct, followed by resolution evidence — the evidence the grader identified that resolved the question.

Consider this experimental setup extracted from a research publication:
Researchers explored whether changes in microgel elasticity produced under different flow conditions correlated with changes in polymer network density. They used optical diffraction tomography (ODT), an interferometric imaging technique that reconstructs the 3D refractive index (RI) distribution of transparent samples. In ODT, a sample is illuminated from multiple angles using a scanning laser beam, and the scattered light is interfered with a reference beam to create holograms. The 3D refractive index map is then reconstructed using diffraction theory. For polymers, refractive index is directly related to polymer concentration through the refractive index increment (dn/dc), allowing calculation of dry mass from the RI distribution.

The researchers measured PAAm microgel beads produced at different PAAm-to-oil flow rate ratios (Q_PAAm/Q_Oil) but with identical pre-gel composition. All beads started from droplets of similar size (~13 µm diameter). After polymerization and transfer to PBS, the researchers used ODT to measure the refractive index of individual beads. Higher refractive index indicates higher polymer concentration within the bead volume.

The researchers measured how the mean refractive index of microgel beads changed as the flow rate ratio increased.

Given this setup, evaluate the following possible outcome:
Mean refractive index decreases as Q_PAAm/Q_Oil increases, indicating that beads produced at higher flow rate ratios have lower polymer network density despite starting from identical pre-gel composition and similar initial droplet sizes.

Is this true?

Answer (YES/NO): NO